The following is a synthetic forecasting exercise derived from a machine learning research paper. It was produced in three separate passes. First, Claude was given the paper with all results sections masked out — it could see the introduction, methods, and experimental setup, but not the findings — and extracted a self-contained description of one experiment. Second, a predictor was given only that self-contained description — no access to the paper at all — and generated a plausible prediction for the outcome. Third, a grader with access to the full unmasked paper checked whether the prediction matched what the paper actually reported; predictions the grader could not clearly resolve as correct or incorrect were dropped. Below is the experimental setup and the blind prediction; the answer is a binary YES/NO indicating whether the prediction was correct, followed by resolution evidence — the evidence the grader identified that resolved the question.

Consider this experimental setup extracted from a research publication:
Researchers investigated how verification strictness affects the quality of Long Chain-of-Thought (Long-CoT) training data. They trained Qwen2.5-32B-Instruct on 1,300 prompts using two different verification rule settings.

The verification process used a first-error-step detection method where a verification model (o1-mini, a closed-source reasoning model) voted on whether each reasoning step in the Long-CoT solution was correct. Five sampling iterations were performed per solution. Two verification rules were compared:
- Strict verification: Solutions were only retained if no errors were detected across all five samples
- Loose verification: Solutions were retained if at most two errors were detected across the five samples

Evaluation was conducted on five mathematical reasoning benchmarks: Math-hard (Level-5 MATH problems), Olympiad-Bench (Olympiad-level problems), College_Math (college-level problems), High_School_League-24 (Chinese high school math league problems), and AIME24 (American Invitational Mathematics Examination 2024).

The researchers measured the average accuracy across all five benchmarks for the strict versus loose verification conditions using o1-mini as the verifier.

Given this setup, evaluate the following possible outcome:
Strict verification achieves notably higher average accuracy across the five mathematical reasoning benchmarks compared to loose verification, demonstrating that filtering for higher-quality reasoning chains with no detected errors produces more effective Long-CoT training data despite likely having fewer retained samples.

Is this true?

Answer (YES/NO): NO